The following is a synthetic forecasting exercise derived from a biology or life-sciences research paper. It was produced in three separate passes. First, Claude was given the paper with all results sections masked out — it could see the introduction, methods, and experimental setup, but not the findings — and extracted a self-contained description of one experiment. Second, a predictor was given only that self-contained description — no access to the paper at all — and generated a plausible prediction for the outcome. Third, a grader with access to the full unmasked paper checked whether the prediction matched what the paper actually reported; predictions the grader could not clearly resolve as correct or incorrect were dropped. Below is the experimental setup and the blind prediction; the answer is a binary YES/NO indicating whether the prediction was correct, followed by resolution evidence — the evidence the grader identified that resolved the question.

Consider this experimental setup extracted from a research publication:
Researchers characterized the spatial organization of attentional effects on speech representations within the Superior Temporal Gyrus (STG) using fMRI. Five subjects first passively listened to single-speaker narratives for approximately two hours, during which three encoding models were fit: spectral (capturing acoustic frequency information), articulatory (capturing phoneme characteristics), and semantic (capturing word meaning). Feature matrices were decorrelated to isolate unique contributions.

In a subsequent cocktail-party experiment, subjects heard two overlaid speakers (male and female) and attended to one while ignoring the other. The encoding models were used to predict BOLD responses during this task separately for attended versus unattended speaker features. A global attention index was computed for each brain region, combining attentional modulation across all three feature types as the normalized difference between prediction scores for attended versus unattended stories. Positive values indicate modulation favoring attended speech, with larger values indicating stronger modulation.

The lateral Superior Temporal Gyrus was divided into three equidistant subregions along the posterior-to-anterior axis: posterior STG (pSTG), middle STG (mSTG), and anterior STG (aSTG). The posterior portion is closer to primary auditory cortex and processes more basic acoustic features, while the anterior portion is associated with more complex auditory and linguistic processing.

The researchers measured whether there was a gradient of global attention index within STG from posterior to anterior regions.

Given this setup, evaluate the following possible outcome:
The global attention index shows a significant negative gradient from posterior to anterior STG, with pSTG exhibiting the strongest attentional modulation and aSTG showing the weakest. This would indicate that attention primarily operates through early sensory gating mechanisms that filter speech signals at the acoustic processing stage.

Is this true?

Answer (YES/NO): NO